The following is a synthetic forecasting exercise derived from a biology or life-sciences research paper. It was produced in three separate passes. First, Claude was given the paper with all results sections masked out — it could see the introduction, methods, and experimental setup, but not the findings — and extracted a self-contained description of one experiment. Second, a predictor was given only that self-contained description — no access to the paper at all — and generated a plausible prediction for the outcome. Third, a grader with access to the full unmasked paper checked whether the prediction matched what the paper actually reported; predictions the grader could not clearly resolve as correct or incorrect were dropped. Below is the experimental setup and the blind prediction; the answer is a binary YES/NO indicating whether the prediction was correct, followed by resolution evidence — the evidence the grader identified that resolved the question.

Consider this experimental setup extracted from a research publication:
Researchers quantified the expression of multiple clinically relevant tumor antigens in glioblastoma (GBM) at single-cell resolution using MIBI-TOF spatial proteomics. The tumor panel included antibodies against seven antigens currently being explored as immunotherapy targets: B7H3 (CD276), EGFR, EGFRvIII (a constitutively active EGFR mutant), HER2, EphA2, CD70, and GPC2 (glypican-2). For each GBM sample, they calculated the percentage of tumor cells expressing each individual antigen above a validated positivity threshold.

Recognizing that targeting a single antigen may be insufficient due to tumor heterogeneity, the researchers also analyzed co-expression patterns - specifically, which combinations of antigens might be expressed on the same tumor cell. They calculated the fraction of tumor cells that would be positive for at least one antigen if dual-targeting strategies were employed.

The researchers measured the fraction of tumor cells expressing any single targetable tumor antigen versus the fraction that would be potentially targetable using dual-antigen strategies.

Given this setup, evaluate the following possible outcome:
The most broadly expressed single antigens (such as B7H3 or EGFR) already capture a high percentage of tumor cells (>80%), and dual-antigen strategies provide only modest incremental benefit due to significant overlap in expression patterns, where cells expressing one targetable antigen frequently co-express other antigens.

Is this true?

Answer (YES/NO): NO